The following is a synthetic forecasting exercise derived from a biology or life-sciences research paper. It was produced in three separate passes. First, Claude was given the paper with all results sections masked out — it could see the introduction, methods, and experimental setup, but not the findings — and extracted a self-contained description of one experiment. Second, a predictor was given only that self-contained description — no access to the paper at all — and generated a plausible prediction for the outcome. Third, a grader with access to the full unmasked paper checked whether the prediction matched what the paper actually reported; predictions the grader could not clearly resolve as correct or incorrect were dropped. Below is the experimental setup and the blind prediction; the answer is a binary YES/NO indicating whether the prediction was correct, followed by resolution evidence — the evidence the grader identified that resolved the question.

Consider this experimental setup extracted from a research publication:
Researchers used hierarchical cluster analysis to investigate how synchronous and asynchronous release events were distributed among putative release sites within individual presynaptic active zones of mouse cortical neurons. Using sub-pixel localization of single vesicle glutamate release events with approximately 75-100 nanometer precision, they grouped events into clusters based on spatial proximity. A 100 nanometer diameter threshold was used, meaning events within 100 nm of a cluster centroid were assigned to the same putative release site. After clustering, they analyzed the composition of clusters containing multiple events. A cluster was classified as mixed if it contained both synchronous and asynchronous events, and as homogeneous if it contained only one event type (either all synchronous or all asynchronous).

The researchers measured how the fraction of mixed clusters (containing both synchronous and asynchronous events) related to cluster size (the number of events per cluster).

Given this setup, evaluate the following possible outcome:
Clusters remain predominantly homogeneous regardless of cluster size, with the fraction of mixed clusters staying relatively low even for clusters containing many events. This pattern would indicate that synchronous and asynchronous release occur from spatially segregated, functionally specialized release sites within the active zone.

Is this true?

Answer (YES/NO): NO